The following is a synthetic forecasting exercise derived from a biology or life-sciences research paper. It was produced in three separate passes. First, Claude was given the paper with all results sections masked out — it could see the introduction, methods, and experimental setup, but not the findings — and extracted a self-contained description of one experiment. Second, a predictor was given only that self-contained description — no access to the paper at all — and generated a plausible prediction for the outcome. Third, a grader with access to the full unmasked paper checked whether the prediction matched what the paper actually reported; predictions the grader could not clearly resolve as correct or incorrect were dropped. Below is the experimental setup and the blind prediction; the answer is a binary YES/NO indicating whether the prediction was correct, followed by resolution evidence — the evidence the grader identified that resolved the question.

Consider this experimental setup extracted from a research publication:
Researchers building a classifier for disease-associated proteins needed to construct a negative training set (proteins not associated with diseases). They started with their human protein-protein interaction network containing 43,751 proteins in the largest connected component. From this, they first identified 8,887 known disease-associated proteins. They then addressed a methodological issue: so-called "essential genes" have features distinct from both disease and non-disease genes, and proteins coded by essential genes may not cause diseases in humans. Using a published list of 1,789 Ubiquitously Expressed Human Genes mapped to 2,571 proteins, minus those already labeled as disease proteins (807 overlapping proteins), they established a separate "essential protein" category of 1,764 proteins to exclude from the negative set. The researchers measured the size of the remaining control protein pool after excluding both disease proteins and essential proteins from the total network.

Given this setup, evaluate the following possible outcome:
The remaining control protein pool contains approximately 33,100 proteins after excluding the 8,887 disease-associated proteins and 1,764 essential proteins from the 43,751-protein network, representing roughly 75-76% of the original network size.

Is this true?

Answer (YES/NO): YES